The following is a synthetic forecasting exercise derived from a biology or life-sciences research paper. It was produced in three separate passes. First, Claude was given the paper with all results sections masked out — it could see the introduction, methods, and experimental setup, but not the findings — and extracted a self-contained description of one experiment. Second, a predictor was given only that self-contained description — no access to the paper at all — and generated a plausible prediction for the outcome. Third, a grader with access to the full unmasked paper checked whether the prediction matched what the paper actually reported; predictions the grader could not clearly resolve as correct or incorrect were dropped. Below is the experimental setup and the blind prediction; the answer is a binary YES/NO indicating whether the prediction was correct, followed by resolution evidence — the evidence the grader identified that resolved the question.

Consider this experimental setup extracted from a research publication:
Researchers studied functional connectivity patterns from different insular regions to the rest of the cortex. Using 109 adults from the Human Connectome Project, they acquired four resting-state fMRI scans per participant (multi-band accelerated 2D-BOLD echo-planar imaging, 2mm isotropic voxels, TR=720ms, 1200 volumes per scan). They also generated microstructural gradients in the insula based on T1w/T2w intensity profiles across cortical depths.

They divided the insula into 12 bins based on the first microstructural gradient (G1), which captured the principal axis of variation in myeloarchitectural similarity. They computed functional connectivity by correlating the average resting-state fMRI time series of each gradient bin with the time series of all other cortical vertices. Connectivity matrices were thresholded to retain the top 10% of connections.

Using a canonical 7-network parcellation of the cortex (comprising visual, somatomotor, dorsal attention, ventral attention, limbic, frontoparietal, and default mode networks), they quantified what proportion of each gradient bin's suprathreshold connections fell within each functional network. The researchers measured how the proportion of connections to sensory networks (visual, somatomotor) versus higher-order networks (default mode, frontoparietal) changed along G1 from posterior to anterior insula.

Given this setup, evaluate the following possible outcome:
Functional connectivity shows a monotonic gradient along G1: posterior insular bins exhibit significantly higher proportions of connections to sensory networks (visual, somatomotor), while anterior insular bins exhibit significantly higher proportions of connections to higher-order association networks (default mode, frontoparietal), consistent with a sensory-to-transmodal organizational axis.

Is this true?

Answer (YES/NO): NO